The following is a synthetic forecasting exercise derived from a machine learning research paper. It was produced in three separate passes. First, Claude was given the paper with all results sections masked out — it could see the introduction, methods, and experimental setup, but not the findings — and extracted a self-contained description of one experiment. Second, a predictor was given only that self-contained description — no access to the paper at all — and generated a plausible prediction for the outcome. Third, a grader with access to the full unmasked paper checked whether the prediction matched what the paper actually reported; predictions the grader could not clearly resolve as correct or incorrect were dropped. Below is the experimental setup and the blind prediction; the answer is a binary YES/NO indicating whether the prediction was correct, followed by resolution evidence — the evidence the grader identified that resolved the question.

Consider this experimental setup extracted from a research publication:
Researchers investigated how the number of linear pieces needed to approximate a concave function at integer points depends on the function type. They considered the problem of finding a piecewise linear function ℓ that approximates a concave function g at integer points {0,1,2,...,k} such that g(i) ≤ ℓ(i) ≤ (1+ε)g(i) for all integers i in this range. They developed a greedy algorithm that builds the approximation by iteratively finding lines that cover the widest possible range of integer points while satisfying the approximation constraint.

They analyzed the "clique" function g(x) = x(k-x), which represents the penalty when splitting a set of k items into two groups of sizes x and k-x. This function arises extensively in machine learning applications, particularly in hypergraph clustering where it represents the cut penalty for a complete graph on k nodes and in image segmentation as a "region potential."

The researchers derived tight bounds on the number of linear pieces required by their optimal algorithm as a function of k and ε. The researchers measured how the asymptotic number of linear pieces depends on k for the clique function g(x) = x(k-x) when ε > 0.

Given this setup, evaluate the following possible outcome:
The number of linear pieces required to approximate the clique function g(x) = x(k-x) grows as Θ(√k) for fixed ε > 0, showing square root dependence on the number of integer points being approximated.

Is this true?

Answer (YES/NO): NO